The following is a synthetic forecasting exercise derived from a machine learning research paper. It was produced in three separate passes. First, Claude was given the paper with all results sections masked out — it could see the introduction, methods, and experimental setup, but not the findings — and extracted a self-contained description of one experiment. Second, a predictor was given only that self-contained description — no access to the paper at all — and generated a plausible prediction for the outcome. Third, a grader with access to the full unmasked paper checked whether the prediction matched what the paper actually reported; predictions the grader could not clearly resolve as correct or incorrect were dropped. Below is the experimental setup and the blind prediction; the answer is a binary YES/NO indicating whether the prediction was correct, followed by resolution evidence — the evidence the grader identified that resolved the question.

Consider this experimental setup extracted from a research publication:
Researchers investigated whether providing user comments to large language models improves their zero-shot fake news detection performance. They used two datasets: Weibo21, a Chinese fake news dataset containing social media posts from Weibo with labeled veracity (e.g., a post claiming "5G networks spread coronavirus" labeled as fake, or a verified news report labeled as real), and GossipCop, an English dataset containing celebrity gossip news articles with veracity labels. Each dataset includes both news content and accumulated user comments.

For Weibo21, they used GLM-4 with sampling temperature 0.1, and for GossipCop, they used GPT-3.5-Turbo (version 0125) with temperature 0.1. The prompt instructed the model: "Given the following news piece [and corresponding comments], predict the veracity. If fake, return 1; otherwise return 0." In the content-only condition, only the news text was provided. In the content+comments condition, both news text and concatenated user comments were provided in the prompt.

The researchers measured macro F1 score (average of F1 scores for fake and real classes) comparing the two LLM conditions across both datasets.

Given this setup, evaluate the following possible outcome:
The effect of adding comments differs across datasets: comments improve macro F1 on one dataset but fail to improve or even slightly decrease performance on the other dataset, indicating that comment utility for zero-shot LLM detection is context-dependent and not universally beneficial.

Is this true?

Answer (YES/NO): NO